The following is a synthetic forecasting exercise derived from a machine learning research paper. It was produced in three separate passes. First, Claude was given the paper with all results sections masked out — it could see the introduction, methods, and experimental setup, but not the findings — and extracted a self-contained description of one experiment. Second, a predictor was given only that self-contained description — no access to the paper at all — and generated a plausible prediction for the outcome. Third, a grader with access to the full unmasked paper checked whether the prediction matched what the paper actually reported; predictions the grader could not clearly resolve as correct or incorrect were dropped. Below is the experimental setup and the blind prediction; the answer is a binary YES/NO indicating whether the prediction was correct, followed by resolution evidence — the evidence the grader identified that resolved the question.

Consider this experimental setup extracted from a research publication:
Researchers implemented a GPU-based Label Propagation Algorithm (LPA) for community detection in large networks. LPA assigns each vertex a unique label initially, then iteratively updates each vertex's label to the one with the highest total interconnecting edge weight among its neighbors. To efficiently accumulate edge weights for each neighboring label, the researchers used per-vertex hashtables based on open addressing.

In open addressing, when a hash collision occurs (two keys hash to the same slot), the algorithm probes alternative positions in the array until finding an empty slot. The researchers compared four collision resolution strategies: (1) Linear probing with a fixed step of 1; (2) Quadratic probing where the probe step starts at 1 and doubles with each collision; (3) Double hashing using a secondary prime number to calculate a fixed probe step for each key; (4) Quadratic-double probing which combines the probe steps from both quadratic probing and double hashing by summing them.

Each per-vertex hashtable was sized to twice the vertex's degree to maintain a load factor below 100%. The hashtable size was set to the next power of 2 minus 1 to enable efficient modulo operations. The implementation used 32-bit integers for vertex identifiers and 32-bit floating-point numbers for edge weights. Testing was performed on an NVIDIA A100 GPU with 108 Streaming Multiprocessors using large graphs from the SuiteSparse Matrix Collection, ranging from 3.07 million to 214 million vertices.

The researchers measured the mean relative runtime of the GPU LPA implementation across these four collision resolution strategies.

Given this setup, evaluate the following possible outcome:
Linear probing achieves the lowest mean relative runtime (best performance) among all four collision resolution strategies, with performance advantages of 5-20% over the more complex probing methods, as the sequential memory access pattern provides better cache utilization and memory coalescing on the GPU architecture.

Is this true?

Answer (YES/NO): NO